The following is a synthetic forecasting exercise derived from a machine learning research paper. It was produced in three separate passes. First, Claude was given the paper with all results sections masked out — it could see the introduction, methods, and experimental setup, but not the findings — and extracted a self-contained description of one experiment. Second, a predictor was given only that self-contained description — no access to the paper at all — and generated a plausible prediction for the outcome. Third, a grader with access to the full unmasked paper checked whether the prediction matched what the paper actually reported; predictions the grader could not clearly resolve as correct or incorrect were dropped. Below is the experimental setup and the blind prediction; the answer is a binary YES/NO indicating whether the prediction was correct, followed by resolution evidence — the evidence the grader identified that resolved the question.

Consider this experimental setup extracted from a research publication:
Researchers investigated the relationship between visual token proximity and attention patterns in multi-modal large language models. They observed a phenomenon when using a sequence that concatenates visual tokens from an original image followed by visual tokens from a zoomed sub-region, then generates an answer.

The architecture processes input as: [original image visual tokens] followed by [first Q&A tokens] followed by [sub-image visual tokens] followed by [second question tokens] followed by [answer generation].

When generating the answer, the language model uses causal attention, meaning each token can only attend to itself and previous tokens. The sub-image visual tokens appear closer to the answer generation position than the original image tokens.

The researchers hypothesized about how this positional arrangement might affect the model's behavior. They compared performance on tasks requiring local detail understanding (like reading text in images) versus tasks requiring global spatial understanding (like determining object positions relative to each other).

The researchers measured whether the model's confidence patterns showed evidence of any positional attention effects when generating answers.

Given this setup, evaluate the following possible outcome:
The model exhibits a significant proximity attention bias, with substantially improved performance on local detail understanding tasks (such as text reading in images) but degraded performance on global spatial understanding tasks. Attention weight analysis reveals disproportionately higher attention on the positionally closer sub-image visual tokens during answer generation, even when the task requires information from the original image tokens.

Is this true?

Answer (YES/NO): NO